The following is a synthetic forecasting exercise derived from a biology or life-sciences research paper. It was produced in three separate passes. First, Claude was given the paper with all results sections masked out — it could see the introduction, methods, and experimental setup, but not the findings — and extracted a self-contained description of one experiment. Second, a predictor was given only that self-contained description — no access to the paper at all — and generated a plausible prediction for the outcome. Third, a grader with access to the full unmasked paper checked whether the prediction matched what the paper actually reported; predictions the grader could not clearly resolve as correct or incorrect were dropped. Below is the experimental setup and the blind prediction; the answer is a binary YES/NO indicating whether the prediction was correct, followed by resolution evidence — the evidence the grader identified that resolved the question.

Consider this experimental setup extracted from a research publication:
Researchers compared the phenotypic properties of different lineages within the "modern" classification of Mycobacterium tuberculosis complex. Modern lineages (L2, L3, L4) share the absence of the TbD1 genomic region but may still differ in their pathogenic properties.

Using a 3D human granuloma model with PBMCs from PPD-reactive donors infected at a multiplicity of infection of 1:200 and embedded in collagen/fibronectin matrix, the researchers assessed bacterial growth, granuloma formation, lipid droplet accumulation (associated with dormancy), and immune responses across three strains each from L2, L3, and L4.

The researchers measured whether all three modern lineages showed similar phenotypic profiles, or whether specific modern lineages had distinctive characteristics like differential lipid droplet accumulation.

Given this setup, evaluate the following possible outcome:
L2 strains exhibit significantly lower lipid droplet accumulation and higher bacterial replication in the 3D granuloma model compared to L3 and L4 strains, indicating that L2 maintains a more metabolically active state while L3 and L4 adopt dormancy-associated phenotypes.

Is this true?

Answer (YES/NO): NO